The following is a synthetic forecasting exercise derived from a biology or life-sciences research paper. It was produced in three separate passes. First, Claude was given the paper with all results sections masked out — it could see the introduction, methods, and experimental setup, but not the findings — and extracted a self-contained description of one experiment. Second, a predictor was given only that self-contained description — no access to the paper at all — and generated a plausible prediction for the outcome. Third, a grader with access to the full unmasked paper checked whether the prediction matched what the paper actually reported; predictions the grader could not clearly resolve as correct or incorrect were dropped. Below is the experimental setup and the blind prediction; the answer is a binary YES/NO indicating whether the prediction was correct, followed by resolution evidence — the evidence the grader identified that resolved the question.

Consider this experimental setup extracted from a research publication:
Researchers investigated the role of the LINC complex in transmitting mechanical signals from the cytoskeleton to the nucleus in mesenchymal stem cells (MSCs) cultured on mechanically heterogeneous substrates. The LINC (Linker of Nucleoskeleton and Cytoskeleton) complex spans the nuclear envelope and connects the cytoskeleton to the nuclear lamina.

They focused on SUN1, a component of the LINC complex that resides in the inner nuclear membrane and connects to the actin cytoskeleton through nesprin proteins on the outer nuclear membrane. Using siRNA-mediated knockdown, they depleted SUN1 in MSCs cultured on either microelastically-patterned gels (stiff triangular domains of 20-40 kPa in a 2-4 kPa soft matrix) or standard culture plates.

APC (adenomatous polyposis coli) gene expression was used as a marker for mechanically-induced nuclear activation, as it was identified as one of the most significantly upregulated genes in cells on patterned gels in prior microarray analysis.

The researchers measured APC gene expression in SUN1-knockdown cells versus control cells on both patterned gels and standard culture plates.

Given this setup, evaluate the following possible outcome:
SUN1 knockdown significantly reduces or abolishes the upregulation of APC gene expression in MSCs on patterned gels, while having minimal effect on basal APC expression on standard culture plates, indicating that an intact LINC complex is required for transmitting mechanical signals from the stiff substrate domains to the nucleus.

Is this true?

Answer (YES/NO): NO